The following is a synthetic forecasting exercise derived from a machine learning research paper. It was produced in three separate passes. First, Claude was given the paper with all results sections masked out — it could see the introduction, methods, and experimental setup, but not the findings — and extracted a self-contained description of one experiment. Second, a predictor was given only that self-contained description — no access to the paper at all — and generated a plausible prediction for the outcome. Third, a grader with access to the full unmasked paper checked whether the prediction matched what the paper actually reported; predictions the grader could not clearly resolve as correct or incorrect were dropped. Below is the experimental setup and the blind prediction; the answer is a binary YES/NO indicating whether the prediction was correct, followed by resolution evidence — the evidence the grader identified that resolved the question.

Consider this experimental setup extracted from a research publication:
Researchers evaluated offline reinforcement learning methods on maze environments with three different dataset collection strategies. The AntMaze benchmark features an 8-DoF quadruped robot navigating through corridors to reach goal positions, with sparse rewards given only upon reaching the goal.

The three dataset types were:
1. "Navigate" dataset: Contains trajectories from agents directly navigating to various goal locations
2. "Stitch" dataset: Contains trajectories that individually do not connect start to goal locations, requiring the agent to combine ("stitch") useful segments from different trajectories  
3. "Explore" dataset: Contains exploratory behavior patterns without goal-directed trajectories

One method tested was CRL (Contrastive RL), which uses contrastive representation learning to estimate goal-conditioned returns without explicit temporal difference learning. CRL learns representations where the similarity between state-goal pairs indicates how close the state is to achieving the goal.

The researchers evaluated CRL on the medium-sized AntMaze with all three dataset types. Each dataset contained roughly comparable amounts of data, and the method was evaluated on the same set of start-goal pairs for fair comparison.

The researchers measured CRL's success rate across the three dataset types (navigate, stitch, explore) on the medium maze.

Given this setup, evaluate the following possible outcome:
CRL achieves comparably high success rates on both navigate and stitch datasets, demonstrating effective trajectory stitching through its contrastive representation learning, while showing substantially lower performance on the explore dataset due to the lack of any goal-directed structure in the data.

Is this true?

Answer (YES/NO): NO